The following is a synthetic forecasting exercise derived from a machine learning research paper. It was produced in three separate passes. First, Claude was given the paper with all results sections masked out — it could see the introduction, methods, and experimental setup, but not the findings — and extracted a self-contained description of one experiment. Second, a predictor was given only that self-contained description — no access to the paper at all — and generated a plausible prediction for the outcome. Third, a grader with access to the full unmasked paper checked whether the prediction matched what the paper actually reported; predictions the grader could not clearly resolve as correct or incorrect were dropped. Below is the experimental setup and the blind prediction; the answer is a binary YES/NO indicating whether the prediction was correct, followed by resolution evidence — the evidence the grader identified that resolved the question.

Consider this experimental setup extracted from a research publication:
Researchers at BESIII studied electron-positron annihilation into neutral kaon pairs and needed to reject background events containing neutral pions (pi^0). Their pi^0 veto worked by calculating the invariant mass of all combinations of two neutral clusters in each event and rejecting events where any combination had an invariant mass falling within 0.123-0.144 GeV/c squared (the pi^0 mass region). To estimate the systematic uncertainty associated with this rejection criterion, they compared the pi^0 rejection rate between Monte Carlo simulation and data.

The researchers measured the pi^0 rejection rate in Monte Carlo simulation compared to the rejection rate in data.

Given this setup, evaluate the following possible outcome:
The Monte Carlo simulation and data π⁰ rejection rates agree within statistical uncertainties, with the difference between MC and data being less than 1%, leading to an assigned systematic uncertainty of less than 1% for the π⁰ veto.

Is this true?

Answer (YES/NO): NO